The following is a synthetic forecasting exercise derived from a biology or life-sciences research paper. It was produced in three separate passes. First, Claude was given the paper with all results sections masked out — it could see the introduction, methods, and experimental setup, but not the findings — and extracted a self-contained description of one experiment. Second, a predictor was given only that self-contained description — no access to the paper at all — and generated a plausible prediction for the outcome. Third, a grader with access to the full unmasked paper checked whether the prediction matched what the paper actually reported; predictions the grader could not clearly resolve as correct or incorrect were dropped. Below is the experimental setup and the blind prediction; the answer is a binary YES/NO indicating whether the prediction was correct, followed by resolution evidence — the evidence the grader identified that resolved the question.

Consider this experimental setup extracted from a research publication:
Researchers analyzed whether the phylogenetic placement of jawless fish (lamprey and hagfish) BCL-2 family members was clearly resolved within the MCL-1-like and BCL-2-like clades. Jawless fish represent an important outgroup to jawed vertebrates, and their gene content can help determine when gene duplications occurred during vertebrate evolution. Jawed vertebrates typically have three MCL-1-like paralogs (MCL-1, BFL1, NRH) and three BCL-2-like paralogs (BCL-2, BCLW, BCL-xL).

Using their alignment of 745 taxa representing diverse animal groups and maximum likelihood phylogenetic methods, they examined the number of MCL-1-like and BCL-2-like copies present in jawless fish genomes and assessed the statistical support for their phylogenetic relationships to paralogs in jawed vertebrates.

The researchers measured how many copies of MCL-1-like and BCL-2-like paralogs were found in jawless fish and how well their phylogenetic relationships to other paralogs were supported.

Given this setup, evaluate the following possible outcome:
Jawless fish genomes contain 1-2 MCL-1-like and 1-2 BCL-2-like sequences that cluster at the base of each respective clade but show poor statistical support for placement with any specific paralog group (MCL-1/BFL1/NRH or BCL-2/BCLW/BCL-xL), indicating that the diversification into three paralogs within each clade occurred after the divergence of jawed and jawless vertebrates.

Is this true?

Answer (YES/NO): YES